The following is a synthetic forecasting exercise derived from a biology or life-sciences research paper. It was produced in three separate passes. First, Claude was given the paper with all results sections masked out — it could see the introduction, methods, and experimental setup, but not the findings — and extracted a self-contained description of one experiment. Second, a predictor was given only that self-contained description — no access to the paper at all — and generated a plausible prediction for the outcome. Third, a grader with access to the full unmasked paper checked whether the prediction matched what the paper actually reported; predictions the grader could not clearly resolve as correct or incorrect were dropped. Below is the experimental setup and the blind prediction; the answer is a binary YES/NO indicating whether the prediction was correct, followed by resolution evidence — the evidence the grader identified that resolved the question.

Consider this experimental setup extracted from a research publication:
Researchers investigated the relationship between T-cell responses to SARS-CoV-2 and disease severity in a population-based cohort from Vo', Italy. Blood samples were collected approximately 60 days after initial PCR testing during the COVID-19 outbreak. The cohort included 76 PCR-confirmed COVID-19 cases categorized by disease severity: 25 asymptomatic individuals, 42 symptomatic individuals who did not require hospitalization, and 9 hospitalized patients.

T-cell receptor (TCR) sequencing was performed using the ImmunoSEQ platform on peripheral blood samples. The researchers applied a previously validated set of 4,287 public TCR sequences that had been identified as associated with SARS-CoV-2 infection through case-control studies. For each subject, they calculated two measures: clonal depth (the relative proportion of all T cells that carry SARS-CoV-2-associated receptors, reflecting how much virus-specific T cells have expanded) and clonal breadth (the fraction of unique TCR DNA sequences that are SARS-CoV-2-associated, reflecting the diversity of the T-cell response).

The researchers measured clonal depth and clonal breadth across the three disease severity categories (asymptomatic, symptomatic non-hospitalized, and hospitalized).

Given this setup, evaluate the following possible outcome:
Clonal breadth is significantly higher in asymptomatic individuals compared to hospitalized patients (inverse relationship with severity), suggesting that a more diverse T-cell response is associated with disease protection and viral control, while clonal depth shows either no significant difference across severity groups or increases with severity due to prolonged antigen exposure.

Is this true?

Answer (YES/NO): NO